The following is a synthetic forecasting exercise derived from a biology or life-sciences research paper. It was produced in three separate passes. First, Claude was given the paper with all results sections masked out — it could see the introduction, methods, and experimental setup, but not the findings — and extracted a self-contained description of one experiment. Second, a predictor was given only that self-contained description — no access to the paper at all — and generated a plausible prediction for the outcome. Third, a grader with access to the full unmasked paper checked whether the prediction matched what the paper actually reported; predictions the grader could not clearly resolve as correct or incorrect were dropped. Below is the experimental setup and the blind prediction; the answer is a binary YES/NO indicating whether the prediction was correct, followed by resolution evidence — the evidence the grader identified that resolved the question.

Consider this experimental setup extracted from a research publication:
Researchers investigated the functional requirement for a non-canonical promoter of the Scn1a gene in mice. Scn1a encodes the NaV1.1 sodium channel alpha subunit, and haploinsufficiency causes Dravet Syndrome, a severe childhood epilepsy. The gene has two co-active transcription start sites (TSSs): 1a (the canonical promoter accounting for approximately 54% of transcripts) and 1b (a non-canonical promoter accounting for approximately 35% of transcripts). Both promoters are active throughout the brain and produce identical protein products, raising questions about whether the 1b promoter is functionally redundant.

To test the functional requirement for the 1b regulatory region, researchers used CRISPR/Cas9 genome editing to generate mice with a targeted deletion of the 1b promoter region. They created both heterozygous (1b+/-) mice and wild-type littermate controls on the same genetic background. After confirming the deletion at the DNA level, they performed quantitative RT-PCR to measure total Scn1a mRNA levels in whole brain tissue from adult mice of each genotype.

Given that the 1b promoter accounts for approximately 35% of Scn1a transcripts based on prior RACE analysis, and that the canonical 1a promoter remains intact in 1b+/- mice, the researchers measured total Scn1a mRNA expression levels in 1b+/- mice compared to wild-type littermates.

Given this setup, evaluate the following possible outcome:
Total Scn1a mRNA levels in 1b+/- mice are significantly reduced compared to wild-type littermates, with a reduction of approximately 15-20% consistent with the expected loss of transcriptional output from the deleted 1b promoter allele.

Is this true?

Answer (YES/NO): NO